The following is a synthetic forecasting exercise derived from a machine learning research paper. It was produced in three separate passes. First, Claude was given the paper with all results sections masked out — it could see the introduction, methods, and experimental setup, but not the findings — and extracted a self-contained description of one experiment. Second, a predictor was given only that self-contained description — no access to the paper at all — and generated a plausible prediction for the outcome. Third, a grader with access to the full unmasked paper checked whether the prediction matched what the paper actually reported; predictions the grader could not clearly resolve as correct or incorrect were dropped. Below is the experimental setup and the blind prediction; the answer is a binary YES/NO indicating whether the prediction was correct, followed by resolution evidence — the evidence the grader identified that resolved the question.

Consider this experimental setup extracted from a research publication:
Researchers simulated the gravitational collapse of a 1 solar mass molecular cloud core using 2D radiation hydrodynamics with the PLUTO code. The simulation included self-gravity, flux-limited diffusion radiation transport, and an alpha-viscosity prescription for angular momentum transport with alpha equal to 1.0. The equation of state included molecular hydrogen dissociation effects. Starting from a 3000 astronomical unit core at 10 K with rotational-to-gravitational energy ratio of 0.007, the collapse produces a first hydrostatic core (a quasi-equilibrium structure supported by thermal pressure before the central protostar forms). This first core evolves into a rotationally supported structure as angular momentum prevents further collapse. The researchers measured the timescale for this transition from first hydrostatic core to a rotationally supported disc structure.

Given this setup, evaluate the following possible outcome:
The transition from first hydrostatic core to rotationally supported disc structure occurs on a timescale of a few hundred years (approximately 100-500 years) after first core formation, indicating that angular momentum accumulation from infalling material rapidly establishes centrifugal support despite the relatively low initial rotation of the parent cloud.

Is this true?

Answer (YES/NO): NO